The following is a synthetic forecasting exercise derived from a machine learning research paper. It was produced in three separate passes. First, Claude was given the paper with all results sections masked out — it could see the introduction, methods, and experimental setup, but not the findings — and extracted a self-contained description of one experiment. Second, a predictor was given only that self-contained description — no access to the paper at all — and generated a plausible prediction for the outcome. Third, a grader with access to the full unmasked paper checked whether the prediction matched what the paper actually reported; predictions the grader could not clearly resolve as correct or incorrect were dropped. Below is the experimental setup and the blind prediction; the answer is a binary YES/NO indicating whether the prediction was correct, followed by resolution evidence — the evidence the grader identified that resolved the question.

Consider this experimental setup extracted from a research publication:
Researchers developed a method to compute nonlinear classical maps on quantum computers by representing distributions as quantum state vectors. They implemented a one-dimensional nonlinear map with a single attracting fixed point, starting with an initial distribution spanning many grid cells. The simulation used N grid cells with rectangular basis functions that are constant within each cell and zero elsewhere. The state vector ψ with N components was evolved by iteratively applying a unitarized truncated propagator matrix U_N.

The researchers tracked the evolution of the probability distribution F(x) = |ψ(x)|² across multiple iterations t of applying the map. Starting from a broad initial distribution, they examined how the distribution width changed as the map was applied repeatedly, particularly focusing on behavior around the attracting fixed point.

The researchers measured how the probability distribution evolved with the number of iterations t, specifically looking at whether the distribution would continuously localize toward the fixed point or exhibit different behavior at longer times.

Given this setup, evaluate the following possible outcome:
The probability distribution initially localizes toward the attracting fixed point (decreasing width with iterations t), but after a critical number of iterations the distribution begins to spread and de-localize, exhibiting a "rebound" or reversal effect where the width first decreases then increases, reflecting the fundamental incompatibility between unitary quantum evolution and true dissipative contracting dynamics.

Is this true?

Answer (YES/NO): YES